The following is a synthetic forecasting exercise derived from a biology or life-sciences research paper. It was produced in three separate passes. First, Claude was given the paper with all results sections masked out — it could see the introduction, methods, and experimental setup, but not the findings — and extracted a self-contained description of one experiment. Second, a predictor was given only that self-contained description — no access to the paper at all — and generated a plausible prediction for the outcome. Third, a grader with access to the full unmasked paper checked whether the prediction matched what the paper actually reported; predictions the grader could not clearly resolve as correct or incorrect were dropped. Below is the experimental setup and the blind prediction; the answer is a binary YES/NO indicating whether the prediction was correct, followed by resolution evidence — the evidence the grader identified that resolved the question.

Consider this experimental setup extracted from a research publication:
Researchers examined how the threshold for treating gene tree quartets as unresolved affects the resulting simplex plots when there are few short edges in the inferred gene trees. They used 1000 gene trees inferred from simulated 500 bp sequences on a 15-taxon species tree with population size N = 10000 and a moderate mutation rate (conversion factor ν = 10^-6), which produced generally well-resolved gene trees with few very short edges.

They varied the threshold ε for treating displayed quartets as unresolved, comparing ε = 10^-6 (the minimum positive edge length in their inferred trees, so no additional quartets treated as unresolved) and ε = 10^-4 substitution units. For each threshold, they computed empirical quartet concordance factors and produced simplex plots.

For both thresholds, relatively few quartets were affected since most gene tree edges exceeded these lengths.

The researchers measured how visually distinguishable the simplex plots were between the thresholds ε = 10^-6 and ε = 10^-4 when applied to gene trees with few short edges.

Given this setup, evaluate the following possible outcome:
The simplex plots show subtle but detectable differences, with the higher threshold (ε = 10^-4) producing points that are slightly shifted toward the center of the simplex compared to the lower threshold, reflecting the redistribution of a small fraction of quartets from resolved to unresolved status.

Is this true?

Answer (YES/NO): NO